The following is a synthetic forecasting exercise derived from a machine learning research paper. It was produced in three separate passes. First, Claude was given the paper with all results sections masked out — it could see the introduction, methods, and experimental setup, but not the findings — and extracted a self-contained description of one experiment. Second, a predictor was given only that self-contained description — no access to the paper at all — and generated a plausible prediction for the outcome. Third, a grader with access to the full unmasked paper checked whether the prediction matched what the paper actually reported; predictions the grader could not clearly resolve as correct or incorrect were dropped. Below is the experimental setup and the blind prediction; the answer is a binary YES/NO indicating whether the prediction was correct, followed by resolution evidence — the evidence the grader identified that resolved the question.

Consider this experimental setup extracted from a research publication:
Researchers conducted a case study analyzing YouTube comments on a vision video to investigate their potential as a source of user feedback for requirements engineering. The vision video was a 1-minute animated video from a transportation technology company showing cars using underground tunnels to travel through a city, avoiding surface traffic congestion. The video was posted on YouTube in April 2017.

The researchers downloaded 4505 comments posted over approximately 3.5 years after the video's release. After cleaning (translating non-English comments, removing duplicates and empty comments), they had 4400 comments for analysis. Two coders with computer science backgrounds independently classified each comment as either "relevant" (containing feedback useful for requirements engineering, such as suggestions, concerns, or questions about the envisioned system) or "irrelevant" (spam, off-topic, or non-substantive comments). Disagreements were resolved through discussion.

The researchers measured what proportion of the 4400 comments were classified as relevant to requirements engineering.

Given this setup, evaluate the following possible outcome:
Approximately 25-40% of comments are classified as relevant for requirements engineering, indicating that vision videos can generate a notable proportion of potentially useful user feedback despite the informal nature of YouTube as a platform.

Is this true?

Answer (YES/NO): NO